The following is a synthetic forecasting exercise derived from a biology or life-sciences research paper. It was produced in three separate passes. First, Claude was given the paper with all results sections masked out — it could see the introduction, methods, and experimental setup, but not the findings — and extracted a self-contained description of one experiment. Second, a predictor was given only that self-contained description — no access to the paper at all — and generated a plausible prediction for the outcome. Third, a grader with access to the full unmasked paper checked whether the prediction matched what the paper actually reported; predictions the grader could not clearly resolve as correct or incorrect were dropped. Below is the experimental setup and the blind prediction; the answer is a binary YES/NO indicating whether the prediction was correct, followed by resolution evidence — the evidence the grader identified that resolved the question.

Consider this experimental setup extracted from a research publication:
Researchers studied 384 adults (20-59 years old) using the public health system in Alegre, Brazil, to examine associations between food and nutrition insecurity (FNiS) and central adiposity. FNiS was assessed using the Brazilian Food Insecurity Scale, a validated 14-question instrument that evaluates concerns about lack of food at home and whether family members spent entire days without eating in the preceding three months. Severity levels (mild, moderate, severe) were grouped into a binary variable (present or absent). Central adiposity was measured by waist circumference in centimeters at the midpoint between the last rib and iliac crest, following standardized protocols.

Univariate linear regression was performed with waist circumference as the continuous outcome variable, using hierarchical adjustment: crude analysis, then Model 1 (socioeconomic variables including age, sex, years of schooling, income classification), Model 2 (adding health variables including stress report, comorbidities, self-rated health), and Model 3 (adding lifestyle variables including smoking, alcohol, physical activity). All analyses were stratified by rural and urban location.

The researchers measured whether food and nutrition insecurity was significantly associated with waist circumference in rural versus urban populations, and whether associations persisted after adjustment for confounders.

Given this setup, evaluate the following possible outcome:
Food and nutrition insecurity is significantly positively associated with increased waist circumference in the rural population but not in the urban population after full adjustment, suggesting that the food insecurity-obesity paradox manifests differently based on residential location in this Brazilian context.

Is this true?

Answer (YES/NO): NO